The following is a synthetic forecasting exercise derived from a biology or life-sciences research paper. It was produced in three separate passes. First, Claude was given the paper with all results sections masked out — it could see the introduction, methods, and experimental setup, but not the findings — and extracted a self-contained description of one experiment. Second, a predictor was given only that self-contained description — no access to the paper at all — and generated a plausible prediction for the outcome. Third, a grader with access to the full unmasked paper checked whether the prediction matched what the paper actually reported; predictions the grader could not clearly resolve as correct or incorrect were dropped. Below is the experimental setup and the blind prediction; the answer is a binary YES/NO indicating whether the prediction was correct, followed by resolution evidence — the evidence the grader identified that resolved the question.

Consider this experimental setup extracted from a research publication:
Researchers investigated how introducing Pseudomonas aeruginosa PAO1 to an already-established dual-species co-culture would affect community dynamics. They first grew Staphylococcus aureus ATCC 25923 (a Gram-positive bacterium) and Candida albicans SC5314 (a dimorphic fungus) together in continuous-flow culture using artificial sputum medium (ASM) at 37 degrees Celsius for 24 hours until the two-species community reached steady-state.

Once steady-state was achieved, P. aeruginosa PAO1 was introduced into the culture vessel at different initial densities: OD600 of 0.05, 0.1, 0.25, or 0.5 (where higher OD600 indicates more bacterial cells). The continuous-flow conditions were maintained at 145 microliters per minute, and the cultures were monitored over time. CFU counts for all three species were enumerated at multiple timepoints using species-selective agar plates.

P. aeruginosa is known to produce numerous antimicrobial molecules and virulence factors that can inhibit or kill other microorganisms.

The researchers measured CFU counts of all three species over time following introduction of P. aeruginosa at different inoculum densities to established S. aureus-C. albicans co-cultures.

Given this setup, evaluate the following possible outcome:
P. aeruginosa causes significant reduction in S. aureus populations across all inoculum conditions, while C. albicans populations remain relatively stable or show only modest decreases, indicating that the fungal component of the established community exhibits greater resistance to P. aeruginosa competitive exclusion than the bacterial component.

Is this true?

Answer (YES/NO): NO